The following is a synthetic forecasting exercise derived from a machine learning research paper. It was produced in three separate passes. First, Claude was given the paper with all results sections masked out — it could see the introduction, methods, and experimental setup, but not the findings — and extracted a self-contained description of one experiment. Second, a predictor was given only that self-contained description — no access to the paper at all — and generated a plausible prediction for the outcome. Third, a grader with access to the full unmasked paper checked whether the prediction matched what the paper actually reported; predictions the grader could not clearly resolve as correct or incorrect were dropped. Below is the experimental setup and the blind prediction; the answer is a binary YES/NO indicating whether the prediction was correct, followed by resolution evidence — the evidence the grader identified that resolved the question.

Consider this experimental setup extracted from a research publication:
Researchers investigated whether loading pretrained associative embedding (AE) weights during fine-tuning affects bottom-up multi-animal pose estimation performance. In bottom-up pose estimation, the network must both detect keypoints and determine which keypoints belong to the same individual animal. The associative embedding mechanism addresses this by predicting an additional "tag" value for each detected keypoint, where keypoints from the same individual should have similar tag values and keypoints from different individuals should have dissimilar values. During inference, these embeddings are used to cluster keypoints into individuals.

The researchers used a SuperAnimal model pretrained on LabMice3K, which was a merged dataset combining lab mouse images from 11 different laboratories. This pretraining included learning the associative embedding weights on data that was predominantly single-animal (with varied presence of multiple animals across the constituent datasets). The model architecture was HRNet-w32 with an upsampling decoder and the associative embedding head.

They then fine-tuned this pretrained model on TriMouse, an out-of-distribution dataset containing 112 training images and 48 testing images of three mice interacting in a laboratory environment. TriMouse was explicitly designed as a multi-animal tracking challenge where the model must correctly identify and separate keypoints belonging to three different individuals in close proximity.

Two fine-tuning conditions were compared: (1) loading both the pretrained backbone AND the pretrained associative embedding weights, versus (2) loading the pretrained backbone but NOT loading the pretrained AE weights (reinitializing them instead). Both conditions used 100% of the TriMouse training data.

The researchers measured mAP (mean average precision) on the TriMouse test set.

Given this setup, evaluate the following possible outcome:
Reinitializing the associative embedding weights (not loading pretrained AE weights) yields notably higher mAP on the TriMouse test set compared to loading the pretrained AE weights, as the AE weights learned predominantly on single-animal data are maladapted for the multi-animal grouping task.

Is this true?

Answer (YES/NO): YES